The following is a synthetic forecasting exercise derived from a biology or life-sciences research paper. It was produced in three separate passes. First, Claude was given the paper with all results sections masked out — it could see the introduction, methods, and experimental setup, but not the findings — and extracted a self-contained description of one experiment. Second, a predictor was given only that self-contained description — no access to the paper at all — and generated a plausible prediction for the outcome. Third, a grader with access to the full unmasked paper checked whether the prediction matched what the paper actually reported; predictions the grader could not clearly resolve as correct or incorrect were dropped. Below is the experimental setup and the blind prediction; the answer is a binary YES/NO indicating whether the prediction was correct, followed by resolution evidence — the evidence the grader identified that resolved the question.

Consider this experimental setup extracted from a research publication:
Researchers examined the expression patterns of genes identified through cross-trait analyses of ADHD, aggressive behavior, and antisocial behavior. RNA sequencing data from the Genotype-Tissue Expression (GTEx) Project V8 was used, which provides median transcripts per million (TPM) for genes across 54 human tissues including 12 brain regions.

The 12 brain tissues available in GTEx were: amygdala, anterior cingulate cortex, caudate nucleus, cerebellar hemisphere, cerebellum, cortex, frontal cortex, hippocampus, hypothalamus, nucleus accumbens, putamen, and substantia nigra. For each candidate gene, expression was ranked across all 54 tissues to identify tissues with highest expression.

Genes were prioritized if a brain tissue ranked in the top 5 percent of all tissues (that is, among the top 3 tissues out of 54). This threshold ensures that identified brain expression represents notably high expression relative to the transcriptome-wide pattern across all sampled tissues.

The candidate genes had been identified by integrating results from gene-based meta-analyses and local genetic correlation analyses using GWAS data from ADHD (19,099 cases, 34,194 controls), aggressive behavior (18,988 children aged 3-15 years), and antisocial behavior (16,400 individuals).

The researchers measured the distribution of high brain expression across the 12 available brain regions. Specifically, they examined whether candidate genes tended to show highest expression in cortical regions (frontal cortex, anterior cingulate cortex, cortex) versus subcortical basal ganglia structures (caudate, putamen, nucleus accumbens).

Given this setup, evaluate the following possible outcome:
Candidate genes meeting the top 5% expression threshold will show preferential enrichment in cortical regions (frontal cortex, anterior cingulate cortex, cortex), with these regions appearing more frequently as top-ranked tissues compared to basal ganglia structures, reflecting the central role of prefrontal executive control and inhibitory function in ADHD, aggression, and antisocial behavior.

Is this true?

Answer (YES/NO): NO